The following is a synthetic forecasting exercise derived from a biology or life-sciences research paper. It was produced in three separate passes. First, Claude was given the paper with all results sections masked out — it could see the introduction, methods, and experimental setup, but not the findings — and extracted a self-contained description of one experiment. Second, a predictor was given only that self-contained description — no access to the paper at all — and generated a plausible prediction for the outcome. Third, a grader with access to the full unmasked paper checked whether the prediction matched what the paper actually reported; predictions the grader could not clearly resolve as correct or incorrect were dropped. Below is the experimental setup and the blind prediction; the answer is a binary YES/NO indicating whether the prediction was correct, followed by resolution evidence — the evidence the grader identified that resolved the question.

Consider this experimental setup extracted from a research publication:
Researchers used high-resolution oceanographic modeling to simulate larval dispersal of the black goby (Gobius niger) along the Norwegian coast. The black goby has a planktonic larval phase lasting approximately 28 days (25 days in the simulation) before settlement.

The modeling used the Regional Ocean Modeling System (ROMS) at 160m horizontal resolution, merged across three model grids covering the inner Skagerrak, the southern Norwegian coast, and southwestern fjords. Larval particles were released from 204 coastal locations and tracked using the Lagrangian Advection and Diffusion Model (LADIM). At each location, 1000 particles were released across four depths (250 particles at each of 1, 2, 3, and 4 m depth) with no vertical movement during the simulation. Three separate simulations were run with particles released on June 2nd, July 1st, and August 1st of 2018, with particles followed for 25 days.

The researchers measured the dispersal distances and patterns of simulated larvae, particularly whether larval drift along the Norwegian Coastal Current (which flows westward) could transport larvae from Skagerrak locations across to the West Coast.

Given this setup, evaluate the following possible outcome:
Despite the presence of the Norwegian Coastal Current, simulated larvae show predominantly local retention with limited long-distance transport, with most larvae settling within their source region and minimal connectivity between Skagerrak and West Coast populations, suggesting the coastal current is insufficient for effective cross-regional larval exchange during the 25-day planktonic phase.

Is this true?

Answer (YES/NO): NO